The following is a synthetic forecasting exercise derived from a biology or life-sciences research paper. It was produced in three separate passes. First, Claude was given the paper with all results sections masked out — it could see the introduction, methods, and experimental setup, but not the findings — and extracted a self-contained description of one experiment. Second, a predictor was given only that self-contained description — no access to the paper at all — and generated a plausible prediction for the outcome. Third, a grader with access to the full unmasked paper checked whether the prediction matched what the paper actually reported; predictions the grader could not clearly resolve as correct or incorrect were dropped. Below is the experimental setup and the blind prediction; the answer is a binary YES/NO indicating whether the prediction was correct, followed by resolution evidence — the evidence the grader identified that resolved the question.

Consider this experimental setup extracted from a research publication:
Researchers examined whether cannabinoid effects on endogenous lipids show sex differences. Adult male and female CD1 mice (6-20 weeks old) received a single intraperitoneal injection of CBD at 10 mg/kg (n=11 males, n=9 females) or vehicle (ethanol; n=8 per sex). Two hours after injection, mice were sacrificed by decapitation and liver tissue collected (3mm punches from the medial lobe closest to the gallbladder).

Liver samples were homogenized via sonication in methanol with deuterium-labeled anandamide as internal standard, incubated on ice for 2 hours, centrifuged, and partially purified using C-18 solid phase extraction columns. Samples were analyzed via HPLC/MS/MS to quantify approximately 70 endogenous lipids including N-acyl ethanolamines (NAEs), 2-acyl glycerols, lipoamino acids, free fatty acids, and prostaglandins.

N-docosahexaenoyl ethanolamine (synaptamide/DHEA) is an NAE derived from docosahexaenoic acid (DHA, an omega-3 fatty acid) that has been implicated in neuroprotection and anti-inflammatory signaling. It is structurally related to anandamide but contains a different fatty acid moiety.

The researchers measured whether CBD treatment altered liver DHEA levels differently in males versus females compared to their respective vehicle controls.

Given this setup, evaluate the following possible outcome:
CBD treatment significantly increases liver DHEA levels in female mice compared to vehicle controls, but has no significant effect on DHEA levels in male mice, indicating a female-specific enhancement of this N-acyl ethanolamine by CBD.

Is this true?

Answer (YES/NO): NO